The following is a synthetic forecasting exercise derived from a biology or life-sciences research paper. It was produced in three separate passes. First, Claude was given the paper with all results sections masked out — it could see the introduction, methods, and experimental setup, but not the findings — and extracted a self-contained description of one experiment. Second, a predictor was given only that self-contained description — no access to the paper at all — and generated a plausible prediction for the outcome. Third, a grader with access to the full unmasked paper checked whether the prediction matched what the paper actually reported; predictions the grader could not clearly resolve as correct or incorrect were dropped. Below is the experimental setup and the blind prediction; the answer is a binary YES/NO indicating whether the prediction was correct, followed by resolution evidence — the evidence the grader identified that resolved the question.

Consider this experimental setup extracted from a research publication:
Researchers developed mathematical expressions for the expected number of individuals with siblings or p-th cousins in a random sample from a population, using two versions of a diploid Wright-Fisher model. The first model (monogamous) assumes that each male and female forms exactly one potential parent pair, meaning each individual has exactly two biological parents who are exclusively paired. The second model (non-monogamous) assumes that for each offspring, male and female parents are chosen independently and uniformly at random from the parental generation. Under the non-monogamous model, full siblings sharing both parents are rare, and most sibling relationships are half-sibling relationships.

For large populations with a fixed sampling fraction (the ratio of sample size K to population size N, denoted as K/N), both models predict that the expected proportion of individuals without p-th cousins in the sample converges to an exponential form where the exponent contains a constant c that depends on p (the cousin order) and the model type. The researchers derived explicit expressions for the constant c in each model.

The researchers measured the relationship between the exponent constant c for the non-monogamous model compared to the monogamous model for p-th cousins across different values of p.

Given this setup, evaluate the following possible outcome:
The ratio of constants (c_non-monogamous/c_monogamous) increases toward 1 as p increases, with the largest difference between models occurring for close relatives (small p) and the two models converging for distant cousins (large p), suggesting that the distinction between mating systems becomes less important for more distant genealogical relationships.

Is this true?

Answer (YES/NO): NO